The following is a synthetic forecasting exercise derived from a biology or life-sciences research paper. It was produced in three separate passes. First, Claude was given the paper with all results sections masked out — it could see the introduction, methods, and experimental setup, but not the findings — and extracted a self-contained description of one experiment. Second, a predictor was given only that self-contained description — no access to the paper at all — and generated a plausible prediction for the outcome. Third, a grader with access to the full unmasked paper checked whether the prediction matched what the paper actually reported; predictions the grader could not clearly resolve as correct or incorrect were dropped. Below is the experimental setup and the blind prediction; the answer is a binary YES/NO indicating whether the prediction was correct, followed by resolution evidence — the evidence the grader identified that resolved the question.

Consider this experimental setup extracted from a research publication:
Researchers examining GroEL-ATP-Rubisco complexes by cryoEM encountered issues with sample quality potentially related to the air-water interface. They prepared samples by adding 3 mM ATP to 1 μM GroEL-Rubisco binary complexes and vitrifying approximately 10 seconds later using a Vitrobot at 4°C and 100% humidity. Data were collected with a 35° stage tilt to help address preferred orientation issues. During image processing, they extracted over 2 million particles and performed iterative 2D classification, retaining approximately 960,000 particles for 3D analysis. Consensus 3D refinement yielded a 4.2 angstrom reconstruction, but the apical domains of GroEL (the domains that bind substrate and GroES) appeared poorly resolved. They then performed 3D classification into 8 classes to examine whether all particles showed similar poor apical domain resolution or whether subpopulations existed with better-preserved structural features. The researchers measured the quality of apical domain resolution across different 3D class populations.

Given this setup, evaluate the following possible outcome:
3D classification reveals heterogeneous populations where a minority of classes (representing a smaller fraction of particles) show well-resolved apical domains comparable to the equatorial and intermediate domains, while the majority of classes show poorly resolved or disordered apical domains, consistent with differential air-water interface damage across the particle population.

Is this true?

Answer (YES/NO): YES